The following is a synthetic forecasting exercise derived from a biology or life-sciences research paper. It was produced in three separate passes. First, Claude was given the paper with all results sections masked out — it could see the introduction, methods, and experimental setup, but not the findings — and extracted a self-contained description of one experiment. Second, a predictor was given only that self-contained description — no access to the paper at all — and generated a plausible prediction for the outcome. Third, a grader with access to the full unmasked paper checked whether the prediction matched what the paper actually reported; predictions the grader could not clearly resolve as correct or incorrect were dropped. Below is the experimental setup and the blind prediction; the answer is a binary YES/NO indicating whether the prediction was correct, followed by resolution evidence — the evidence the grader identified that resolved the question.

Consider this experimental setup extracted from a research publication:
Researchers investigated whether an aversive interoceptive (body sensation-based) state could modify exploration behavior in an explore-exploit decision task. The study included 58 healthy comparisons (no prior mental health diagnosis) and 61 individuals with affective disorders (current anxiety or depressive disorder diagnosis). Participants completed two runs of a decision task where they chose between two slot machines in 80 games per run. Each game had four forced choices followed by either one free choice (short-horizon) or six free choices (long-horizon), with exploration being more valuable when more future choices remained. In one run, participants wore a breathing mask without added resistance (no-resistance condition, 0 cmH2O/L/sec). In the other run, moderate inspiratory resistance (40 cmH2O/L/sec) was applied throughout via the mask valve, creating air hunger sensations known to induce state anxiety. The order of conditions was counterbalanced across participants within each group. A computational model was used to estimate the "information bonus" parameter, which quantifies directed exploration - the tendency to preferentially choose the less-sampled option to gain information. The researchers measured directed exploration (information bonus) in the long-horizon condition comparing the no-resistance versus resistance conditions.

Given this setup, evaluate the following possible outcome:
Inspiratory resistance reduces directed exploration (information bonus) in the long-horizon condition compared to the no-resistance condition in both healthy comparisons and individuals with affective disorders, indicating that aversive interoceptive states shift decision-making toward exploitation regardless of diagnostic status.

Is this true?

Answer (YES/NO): NO